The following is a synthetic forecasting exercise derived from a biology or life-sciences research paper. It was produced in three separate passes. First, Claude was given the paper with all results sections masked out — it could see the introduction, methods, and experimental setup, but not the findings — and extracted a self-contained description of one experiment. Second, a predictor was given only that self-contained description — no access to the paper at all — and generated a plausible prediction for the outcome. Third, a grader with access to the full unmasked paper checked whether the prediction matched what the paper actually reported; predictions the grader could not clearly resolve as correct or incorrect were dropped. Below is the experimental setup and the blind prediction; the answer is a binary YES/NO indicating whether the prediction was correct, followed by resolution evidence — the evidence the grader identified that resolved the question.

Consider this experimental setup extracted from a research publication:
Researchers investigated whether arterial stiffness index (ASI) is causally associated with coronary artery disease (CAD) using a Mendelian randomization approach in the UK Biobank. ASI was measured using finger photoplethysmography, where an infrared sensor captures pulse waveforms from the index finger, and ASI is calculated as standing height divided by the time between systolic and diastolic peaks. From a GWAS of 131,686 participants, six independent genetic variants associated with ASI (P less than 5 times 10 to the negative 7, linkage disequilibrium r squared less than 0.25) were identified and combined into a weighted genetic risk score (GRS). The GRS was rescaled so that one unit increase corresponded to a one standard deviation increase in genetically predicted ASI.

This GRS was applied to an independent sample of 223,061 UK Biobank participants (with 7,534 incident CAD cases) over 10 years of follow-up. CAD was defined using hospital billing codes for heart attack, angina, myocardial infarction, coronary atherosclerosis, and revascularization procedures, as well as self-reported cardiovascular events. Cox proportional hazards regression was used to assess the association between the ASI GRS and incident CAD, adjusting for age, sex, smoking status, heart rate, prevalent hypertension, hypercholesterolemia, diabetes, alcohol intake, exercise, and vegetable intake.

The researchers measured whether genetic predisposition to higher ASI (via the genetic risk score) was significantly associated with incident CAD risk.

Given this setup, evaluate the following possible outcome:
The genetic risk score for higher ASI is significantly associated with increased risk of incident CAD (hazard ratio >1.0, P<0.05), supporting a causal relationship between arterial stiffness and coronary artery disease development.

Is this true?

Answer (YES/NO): NO